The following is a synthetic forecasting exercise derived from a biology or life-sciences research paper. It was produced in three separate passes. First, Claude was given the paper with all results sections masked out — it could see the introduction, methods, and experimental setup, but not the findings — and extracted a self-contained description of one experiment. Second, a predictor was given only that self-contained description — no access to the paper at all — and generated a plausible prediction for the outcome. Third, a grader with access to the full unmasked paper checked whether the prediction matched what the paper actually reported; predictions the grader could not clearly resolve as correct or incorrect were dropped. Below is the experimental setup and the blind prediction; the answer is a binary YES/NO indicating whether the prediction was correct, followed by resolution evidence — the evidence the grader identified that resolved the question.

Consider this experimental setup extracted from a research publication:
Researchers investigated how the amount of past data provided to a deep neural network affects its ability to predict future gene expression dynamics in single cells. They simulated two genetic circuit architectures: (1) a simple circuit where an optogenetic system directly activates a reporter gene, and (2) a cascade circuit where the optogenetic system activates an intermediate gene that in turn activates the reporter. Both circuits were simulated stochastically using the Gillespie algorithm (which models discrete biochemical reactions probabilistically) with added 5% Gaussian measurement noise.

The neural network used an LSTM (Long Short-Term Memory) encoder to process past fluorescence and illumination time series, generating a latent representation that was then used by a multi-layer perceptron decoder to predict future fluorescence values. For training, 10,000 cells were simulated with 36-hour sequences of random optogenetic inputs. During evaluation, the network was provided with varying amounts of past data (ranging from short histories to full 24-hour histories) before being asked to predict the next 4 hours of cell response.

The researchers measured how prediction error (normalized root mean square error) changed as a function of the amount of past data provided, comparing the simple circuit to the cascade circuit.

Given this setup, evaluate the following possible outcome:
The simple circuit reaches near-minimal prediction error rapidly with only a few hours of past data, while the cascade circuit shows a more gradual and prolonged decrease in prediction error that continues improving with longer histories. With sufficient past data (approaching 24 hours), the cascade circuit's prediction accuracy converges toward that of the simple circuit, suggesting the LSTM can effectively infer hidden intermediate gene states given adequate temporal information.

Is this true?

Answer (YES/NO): NO